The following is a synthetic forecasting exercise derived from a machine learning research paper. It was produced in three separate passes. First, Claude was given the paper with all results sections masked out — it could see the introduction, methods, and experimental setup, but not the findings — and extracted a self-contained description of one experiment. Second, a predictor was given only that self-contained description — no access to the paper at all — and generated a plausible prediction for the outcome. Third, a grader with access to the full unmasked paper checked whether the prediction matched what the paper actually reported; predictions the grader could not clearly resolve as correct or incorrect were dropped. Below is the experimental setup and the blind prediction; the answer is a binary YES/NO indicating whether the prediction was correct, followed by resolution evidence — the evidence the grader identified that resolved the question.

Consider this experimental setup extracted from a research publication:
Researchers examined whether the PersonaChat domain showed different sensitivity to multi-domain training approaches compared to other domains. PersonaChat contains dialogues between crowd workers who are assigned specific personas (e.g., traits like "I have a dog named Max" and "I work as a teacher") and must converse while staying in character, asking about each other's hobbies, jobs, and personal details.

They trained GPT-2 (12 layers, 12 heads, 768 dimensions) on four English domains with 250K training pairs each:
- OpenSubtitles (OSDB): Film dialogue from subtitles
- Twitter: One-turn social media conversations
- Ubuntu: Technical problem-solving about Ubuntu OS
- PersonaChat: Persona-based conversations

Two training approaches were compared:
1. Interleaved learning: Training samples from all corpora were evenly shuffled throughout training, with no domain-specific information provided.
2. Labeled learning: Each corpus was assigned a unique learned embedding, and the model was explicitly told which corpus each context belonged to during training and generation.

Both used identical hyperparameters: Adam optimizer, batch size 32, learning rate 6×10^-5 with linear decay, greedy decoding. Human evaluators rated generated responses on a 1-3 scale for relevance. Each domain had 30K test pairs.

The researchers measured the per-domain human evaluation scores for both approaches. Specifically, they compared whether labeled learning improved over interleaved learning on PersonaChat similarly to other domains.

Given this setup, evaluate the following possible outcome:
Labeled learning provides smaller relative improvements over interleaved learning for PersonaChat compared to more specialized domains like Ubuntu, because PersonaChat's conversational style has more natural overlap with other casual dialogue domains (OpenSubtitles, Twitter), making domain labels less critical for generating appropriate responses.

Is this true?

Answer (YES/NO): YES